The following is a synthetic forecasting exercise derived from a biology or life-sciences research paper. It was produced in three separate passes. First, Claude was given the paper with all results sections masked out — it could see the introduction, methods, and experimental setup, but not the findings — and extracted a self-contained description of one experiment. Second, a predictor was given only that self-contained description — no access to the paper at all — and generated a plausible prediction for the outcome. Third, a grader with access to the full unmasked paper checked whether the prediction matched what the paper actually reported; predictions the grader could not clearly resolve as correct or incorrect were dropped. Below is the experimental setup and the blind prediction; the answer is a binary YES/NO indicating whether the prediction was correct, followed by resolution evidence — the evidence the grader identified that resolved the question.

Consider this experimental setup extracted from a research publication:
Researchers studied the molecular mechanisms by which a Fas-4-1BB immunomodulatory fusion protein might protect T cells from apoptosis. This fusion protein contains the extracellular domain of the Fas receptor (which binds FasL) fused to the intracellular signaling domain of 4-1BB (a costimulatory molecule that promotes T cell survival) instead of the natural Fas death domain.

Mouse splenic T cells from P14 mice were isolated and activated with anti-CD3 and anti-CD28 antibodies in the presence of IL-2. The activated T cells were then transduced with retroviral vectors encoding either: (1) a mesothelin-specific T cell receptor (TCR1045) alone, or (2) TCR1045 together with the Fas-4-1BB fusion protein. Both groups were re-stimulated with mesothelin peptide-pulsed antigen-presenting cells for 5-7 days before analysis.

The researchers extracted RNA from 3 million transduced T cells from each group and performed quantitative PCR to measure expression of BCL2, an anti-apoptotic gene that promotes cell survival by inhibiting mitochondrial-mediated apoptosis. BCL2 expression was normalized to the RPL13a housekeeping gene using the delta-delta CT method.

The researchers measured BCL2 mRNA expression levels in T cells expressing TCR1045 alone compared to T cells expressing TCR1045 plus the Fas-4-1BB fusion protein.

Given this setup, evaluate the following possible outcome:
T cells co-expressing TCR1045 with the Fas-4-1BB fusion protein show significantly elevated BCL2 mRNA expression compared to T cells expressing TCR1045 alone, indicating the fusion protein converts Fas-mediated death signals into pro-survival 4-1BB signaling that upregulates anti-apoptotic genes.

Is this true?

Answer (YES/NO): YES